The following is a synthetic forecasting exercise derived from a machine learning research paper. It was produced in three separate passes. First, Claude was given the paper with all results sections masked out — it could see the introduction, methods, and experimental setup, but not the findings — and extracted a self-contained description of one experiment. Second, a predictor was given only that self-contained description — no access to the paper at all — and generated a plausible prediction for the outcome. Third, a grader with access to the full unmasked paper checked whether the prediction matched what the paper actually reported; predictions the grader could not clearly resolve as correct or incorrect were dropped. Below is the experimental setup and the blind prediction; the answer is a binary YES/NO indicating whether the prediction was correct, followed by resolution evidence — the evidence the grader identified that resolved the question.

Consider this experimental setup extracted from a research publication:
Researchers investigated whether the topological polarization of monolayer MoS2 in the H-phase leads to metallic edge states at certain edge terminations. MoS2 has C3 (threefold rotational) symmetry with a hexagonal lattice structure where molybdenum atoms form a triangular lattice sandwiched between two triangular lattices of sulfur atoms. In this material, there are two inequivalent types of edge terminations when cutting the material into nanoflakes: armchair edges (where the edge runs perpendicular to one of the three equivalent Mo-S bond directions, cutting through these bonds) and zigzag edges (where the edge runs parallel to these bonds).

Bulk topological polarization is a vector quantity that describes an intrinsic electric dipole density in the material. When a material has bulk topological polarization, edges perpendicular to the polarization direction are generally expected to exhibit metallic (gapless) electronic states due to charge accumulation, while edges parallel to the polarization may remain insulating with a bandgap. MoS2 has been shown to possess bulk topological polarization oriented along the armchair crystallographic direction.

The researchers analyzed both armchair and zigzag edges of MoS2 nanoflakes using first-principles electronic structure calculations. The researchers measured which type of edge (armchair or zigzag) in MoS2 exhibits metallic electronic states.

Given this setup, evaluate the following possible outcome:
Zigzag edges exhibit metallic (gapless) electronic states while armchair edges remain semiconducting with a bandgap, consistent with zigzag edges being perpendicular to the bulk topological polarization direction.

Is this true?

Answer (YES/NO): YES